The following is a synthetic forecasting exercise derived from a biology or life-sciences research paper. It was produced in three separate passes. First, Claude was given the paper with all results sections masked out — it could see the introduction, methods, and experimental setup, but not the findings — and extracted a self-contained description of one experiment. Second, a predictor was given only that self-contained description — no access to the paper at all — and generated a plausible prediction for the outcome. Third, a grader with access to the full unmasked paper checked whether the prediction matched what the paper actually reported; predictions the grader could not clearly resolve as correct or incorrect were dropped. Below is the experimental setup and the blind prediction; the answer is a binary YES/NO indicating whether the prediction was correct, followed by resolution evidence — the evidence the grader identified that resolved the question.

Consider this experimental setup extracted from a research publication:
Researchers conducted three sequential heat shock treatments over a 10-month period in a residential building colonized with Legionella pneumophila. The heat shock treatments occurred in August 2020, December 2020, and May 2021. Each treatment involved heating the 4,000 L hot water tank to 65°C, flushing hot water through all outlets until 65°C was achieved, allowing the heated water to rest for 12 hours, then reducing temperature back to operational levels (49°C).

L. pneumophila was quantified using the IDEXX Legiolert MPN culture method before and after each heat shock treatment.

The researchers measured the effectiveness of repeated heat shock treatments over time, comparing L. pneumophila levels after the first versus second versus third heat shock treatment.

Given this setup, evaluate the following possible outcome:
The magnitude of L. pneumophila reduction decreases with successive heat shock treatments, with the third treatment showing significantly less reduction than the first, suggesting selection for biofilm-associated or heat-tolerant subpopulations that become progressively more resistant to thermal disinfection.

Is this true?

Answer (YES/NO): NO